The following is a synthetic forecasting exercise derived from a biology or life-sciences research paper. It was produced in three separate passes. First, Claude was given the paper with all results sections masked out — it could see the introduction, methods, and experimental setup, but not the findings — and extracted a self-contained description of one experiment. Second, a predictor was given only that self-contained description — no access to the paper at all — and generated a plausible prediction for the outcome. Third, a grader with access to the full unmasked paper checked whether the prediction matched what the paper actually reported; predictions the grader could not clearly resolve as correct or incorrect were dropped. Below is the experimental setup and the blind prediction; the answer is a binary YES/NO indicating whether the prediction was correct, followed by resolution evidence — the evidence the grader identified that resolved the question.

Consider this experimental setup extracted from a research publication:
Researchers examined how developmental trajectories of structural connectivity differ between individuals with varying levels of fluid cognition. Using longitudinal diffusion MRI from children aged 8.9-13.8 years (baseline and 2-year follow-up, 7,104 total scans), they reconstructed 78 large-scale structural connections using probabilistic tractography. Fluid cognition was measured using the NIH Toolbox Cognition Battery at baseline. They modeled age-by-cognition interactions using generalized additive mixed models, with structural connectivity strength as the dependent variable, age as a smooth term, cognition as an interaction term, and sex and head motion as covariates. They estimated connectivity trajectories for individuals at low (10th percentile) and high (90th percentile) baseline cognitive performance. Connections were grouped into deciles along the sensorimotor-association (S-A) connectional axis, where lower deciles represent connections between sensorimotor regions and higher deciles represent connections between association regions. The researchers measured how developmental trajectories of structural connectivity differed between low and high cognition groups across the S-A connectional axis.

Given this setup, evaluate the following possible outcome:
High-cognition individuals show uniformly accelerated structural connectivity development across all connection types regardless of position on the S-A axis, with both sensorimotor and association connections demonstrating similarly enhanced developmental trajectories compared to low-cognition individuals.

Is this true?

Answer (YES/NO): NO